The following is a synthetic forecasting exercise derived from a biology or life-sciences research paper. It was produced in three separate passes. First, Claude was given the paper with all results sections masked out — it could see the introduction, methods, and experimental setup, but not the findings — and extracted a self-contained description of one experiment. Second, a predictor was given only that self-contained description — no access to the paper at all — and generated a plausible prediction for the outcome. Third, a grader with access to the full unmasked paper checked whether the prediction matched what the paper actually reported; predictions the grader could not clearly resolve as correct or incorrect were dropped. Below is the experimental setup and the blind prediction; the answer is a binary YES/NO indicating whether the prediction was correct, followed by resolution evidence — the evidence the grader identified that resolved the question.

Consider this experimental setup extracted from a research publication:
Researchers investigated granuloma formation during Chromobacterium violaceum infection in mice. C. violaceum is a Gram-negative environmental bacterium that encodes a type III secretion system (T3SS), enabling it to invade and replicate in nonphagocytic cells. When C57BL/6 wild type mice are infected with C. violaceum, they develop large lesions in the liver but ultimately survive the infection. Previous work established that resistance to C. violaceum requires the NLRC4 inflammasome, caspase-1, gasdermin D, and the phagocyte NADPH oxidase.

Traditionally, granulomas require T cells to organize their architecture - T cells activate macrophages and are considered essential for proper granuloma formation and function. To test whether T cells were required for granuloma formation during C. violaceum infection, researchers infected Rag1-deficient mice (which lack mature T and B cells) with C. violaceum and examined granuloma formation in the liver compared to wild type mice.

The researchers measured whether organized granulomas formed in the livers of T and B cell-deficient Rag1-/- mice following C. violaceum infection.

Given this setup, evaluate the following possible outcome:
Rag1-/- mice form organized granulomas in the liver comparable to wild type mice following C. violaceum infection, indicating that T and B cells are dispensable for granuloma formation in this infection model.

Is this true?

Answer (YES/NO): YES